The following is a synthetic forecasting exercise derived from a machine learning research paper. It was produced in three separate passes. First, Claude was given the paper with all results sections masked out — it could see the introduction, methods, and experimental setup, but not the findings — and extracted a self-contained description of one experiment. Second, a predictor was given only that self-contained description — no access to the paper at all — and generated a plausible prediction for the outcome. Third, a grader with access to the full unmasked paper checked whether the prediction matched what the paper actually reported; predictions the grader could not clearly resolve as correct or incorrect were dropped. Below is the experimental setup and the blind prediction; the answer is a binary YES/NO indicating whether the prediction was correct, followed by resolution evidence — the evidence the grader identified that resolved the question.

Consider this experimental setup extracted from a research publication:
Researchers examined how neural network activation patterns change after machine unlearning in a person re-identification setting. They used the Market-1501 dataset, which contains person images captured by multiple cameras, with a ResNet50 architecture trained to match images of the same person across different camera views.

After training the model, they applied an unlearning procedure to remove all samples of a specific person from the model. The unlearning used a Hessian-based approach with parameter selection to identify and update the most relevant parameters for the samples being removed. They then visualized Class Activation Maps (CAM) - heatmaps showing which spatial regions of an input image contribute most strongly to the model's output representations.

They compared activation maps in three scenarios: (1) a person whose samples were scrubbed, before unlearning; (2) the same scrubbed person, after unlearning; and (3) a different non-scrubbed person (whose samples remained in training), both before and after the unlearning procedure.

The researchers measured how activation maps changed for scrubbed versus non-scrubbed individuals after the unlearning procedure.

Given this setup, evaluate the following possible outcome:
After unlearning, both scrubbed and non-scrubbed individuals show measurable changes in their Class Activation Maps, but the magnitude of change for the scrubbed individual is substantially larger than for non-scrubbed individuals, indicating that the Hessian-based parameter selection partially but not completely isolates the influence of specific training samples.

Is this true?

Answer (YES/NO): NO